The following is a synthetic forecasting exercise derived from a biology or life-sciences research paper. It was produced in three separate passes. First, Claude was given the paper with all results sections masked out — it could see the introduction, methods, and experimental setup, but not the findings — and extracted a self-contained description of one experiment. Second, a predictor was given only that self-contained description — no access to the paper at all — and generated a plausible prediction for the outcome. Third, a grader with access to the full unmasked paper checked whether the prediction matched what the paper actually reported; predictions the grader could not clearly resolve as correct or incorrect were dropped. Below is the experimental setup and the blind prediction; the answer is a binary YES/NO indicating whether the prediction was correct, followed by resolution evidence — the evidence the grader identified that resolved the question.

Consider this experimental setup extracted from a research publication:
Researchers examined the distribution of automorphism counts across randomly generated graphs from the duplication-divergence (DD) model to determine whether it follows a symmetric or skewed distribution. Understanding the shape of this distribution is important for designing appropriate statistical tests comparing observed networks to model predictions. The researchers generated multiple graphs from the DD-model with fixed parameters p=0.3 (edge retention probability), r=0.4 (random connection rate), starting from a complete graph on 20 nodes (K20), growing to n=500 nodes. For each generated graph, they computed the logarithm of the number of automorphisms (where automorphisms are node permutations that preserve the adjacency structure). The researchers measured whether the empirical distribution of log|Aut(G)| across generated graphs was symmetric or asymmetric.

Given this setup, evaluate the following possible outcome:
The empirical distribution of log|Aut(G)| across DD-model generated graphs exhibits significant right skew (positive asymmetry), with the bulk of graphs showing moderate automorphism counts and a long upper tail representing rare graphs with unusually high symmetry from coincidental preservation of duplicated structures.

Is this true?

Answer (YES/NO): NO